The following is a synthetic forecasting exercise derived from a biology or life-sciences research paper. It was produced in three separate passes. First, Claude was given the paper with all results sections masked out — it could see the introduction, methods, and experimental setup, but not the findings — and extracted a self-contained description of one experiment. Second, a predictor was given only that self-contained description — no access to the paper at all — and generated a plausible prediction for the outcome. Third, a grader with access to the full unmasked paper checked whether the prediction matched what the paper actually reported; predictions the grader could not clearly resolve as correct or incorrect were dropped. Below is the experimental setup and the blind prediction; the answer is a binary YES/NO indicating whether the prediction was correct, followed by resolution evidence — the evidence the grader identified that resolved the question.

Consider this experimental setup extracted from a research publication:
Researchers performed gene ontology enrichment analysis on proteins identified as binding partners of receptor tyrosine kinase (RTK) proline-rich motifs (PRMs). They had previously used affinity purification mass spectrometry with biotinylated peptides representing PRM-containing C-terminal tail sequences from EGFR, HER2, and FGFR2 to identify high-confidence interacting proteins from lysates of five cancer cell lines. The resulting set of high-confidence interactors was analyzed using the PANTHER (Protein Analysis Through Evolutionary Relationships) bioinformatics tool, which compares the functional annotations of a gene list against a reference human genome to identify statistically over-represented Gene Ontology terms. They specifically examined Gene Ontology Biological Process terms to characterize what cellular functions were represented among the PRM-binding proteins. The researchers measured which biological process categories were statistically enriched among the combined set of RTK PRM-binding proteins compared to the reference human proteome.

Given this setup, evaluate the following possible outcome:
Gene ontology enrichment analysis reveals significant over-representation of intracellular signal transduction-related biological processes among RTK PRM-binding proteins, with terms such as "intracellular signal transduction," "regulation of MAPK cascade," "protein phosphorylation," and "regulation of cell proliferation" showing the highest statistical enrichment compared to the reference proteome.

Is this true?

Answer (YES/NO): NO